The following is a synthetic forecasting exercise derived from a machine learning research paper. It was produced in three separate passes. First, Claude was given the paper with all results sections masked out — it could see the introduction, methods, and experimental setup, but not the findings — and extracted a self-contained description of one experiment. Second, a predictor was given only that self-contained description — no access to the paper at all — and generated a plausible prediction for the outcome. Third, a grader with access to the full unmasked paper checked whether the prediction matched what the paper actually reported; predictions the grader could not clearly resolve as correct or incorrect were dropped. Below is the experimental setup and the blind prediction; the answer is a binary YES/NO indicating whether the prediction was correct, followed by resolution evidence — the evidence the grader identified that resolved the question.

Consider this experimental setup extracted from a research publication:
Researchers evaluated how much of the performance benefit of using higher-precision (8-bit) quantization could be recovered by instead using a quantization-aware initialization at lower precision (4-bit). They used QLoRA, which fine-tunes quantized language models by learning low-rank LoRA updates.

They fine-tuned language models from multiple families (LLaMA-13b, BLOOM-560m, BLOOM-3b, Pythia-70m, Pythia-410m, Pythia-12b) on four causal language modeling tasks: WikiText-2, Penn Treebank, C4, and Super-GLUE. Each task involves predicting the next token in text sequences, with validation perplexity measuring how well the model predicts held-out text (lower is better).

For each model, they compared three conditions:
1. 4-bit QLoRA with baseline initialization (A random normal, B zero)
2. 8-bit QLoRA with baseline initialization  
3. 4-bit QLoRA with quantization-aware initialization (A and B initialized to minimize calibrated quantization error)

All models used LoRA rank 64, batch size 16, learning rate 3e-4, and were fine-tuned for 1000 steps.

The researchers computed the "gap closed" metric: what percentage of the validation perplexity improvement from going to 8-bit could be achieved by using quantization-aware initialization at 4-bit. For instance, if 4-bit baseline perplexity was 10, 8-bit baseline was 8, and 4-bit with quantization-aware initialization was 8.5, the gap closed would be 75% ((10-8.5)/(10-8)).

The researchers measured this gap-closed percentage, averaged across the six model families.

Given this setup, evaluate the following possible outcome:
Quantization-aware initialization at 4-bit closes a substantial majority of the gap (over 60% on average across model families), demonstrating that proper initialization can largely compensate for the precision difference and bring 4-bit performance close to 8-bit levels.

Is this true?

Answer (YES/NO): YES